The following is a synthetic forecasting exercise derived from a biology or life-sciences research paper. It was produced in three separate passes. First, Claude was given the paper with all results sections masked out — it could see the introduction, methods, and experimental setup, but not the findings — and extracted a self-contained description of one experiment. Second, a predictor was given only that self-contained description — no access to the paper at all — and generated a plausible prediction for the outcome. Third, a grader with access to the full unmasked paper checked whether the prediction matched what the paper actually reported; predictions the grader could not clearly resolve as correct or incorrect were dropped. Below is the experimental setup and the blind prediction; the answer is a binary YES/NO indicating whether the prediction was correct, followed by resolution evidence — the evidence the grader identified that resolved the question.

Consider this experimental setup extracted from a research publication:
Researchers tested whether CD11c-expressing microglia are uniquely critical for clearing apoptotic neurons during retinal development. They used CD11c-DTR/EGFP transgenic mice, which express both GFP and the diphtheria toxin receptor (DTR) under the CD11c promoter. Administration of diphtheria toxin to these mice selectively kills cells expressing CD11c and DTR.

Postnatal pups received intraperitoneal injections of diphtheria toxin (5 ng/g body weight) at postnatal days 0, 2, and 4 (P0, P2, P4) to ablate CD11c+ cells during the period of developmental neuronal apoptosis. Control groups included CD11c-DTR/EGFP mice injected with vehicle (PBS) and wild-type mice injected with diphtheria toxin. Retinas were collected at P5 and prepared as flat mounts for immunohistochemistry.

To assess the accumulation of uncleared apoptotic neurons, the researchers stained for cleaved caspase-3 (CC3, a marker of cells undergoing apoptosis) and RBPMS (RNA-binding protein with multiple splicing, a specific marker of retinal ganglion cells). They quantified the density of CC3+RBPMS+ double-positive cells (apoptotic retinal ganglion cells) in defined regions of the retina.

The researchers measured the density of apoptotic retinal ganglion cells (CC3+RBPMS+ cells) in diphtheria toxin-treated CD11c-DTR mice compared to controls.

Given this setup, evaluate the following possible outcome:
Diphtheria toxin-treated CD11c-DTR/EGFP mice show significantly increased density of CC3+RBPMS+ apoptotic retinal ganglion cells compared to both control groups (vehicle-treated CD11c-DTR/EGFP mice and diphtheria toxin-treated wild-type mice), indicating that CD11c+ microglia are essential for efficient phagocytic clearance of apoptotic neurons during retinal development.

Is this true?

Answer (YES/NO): NO